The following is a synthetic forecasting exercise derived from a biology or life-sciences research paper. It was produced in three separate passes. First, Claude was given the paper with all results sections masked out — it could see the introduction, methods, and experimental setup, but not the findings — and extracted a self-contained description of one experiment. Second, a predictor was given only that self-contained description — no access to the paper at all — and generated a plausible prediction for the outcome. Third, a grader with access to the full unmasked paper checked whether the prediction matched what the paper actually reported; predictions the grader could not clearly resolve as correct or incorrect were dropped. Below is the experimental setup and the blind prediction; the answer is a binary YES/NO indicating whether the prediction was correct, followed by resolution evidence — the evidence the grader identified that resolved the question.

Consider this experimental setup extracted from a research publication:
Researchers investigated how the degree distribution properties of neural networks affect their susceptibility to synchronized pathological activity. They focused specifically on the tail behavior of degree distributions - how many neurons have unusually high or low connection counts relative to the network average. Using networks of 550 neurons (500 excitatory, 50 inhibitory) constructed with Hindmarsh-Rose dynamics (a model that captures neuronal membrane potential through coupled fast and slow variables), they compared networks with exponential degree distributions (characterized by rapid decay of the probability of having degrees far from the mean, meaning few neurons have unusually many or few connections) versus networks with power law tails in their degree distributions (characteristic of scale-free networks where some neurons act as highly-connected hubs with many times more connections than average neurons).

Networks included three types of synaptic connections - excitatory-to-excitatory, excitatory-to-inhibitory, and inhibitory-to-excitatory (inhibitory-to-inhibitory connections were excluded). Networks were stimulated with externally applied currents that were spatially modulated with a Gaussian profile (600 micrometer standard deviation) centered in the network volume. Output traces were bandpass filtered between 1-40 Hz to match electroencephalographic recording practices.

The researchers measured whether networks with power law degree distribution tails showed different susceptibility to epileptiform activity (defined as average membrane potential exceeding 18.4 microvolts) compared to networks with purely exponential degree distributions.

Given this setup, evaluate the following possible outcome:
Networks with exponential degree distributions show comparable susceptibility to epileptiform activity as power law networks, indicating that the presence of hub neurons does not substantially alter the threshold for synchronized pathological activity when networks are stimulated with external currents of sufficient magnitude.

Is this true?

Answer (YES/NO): NO